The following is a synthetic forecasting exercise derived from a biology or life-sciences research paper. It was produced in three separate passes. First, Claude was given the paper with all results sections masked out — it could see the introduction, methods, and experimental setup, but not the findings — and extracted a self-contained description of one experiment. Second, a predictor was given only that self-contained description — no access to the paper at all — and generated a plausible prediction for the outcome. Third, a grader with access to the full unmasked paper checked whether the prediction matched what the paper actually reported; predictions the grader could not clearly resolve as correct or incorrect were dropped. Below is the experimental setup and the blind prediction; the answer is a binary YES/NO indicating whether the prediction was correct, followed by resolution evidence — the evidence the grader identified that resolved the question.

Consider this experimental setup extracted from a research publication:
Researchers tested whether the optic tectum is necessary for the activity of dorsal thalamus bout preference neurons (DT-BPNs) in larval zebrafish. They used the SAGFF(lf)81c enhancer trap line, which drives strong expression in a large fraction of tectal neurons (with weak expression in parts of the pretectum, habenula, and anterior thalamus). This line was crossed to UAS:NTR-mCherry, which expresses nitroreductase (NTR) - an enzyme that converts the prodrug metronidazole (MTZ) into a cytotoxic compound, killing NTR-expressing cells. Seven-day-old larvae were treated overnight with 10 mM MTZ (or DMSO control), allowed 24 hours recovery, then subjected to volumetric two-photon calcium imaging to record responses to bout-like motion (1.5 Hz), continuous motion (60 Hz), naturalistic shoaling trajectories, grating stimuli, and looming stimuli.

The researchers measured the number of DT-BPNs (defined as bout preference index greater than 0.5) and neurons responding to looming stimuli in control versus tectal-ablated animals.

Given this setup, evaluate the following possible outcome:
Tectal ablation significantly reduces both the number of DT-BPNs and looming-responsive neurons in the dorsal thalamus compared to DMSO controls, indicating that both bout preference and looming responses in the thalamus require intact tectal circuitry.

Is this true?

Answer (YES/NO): NO